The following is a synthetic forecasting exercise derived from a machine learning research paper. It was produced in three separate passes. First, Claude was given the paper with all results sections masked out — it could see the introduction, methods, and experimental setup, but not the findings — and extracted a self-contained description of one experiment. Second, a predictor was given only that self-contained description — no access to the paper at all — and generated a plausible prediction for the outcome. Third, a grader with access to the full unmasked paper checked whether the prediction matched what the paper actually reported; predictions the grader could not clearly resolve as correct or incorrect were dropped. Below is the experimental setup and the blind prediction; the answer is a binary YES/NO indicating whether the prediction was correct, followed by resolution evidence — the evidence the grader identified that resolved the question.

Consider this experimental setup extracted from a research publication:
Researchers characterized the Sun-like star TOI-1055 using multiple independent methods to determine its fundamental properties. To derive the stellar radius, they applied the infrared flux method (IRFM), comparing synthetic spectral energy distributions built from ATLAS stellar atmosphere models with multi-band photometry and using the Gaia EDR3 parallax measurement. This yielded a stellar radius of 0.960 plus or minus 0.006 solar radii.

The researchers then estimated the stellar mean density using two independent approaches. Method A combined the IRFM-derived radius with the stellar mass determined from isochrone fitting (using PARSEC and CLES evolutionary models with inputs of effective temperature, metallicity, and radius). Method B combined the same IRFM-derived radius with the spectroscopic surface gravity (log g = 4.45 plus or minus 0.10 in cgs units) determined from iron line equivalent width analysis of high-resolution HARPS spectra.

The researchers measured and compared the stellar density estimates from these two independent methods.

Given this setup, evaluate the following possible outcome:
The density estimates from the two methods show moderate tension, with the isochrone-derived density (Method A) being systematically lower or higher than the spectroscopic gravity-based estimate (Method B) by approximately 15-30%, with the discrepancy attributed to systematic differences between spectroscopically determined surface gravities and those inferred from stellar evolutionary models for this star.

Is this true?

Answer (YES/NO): NO